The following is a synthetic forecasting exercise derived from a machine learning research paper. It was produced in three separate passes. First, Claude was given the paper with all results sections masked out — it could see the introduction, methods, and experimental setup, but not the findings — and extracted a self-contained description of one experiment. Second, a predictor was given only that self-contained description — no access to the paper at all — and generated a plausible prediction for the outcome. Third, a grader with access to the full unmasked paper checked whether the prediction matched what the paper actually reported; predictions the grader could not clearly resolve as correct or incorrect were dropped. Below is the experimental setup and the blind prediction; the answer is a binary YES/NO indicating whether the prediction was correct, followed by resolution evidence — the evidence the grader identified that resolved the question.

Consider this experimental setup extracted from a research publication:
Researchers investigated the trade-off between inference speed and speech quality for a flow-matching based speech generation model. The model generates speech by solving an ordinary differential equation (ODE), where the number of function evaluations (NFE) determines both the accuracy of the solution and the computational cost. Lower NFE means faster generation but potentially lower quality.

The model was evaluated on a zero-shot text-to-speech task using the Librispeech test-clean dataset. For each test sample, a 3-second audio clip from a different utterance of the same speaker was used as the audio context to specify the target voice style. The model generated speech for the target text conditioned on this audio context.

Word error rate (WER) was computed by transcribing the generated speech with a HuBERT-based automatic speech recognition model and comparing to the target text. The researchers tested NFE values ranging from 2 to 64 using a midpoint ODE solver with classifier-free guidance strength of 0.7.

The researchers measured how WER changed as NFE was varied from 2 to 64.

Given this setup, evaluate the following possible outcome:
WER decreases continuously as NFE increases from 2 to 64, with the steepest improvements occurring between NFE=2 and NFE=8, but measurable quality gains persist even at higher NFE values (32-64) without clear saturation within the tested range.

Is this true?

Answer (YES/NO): NO